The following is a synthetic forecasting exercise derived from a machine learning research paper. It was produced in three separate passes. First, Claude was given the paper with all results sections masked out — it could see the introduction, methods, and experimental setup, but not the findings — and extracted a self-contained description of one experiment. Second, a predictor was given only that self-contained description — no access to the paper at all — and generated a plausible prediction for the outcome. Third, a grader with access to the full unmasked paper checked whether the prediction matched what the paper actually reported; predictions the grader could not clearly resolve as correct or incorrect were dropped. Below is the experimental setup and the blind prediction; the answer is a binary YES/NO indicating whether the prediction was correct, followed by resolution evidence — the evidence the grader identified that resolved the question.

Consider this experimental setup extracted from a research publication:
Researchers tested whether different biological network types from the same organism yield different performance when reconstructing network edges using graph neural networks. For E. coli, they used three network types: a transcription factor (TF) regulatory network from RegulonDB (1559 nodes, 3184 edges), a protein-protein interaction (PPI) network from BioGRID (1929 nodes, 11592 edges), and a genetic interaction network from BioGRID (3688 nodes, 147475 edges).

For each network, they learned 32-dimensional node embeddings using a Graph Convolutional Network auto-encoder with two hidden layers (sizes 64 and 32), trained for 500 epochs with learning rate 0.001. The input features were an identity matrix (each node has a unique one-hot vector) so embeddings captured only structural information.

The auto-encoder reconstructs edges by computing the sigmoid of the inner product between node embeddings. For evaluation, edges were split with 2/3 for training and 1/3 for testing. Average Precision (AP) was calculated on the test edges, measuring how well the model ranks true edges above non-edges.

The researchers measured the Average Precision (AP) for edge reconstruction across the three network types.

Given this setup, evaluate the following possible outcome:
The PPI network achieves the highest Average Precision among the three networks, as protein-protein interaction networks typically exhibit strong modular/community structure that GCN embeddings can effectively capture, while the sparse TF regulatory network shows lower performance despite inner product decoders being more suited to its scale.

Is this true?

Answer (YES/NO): NO